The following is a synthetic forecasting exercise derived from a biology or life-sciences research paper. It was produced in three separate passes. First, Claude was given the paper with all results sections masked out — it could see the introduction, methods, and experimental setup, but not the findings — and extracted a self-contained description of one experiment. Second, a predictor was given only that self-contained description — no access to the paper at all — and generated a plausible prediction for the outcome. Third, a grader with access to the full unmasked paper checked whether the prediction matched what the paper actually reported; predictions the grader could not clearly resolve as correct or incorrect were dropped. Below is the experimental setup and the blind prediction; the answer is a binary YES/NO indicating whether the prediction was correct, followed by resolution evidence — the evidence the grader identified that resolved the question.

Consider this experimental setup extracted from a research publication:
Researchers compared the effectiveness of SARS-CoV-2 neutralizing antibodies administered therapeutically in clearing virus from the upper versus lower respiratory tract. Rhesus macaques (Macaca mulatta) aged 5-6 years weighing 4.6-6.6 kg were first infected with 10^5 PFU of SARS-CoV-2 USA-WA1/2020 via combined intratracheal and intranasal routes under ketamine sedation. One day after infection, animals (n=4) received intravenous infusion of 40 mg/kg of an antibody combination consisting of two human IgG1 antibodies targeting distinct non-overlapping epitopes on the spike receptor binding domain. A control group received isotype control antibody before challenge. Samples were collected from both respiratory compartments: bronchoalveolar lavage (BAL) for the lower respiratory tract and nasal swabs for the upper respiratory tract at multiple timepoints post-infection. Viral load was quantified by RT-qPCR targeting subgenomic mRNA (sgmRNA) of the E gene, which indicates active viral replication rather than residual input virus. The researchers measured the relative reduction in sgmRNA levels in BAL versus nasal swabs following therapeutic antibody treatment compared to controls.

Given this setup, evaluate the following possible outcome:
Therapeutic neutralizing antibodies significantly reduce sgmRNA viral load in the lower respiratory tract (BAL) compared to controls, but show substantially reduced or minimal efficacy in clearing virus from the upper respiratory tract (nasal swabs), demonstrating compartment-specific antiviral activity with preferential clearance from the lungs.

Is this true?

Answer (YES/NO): YES